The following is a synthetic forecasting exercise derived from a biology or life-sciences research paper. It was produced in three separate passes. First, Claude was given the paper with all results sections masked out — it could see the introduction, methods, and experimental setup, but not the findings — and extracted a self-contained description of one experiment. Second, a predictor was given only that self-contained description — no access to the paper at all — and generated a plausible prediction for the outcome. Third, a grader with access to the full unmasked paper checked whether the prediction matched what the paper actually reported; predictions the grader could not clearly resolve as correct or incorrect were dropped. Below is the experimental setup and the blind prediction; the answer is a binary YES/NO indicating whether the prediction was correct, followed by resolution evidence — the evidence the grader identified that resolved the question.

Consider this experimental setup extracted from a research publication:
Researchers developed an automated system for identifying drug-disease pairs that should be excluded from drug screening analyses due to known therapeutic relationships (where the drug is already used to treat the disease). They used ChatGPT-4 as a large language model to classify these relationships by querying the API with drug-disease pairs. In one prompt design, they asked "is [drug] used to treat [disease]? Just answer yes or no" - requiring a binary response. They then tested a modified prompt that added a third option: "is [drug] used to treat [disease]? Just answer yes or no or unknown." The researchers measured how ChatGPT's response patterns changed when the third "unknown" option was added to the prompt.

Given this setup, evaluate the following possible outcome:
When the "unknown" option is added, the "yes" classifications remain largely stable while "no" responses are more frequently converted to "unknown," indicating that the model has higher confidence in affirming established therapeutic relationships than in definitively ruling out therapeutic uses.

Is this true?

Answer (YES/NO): NO